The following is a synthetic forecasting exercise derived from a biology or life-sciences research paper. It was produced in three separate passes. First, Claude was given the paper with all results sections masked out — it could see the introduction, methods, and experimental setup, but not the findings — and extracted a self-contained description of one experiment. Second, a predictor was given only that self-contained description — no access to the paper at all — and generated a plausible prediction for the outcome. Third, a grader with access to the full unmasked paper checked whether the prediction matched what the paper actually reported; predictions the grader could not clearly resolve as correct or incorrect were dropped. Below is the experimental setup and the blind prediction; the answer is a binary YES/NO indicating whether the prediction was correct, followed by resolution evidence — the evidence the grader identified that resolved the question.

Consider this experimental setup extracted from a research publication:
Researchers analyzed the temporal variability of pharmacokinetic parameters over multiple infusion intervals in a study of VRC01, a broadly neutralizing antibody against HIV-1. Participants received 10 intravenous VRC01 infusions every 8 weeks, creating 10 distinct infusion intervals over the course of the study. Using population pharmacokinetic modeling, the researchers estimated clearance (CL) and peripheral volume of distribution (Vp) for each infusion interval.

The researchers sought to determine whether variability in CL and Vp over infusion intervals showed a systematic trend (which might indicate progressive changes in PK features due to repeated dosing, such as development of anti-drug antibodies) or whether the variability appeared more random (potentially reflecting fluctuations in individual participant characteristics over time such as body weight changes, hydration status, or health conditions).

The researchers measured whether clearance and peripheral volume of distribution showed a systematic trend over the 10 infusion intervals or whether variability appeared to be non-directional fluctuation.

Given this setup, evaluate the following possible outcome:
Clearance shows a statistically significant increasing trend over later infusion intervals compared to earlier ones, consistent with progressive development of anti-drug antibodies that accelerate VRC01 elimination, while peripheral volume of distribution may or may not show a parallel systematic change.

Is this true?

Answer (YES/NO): NO